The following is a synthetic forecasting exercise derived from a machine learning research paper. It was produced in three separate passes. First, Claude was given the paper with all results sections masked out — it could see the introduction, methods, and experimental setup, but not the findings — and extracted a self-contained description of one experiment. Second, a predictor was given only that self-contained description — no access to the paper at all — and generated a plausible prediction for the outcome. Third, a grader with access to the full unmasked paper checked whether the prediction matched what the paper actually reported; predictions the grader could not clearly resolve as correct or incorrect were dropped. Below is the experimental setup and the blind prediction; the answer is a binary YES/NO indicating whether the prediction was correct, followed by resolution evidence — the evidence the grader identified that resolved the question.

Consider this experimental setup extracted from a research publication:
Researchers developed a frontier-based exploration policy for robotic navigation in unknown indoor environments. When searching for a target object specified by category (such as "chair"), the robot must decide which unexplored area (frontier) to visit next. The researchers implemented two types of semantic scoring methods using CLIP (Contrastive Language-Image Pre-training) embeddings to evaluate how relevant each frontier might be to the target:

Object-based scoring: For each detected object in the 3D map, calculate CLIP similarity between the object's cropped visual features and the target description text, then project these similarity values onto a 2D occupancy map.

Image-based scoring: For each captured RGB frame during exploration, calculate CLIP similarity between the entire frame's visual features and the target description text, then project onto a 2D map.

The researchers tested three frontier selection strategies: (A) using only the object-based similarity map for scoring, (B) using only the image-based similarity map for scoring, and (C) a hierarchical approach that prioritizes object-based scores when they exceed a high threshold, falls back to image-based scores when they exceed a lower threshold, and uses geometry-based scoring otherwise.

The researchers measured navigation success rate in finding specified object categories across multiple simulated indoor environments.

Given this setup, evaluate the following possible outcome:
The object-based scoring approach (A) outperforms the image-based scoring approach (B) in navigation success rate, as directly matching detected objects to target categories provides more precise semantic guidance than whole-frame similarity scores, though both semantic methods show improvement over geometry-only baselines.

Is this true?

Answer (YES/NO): YES